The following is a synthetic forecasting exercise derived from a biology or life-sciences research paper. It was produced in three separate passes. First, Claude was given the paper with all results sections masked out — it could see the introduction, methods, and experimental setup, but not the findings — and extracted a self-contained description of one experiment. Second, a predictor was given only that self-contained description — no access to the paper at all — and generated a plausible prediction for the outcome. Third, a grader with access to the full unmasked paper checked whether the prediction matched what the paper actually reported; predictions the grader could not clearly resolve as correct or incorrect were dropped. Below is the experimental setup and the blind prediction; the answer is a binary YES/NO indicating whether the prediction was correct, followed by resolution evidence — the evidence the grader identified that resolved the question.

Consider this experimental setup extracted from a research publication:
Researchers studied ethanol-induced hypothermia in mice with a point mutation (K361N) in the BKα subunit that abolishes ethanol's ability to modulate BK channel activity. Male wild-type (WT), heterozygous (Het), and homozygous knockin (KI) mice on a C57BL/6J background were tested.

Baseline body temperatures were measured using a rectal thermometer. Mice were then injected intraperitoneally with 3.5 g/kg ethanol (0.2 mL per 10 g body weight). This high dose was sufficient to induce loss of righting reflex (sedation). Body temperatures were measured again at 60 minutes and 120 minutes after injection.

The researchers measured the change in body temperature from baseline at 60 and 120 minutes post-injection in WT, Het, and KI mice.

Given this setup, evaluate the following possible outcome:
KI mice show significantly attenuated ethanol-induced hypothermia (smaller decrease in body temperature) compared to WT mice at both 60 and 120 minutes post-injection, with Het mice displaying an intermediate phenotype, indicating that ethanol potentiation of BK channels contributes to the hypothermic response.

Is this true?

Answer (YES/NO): NO